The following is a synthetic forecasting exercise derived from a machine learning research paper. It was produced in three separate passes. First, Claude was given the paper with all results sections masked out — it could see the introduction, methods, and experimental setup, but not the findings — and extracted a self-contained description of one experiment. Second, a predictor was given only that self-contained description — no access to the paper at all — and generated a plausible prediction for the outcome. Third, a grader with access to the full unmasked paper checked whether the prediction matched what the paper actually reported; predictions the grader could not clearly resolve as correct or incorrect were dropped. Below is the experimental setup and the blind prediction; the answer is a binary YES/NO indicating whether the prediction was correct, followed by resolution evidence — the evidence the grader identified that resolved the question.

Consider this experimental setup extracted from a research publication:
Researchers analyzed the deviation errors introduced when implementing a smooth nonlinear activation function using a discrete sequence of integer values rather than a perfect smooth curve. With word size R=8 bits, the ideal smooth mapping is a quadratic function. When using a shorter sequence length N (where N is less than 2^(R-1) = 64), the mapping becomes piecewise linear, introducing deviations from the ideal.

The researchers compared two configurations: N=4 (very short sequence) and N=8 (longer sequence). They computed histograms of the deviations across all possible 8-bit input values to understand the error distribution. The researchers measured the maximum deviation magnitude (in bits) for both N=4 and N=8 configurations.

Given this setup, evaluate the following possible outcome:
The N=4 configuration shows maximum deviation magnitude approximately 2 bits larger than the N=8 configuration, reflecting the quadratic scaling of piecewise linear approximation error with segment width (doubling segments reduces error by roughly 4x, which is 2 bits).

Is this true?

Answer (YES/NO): NO